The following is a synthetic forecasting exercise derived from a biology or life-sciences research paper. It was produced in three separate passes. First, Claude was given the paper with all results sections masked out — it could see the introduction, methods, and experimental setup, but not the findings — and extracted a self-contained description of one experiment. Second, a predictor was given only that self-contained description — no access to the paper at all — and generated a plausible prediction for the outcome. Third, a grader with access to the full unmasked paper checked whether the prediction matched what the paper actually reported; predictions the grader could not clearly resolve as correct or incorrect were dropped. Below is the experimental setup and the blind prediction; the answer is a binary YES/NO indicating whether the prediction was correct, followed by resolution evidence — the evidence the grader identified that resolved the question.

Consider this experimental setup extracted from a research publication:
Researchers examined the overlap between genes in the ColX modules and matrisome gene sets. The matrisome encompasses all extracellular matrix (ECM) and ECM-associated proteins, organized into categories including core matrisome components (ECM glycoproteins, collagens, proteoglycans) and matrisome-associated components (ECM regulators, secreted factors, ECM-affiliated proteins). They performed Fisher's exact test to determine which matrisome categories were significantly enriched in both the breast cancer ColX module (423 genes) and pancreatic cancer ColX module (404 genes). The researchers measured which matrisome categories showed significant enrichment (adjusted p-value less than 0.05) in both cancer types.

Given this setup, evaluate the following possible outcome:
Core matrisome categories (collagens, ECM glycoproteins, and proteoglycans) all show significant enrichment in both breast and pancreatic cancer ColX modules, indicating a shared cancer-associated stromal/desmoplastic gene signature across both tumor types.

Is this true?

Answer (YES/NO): YES